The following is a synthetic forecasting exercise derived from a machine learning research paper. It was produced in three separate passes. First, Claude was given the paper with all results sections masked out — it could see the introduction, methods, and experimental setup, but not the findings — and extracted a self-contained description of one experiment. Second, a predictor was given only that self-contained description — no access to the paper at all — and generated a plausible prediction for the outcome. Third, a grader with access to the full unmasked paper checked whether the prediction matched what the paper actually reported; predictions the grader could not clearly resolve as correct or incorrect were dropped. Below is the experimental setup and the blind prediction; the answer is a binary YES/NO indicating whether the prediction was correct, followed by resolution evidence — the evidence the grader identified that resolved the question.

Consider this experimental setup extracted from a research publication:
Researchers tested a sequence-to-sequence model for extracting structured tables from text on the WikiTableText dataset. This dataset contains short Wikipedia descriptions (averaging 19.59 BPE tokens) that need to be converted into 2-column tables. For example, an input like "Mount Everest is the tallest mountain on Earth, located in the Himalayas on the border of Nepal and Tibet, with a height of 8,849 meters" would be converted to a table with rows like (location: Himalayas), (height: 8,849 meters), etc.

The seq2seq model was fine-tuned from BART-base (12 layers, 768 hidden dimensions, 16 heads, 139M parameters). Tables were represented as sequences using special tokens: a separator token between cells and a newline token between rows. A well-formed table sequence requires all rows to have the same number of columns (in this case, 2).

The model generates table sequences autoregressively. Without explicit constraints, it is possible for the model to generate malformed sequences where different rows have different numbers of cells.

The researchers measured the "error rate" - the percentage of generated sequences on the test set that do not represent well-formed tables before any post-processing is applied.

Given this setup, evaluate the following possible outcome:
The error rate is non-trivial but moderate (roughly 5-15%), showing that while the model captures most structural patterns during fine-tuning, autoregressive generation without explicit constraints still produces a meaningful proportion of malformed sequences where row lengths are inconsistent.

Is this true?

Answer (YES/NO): NO